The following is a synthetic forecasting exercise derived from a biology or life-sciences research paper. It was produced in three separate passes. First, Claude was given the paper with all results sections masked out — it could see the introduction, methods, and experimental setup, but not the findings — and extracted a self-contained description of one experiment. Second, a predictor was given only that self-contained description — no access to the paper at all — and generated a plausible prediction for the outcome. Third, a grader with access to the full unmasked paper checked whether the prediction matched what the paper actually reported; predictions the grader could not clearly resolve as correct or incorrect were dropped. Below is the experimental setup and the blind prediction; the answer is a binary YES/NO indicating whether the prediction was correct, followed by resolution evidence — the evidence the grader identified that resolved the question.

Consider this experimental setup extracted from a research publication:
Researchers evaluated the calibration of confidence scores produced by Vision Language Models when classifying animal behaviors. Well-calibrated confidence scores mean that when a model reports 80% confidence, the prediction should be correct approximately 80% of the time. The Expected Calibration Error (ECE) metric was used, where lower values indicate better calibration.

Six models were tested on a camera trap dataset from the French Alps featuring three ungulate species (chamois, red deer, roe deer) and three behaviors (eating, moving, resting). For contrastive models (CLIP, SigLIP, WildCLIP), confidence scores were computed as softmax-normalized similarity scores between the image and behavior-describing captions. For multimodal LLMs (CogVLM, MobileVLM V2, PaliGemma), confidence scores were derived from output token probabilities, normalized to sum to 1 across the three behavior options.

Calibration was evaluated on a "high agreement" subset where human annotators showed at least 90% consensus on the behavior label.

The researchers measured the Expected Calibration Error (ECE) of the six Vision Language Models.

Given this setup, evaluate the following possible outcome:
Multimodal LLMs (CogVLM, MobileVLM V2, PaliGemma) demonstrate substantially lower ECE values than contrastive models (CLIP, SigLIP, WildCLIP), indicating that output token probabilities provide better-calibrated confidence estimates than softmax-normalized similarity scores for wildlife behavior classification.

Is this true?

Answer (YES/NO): NO